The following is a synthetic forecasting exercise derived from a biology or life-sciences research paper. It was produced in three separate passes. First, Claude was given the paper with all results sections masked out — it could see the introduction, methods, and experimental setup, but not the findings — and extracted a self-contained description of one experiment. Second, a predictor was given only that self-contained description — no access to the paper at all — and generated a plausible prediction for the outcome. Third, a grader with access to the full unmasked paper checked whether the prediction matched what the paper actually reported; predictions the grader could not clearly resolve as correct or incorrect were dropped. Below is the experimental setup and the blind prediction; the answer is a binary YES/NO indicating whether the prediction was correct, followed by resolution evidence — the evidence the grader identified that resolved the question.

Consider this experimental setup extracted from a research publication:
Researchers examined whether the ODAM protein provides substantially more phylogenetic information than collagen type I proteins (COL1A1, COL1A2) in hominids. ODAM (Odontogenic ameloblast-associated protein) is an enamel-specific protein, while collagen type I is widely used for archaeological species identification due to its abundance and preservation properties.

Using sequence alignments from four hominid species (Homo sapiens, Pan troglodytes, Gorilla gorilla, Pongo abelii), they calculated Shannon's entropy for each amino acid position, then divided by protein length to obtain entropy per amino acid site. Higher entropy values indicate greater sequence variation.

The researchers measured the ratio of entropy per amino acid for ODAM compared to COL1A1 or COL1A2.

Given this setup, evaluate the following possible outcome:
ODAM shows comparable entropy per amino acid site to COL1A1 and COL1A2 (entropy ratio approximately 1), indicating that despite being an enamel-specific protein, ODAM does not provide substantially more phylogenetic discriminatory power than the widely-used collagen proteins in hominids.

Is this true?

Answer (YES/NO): NO